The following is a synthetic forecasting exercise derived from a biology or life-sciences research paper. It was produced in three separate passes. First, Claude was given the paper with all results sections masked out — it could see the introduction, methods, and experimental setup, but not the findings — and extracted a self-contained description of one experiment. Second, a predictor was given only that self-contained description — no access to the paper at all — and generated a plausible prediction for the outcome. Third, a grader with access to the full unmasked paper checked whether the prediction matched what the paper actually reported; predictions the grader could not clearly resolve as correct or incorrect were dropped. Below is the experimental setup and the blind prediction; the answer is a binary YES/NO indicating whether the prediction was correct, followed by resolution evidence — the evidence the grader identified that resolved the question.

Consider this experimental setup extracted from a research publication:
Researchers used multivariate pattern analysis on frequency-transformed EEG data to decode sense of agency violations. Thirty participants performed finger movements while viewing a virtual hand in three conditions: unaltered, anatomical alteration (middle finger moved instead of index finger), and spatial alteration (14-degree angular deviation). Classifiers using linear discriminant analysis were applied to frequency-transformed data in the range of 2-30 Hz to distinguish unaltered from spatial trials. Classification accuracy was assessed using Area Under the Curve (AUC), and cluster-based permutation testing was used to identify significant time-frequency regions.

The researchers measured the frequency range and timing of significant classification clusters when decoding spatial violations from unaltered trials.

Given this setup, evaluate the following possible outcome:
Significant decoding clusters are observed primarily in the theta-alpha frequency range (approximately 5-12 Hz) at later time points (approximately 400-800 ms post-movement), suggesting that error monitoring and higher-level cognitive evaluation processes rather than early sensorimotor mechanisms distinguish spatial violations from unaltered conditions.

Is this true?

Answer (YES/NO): NO